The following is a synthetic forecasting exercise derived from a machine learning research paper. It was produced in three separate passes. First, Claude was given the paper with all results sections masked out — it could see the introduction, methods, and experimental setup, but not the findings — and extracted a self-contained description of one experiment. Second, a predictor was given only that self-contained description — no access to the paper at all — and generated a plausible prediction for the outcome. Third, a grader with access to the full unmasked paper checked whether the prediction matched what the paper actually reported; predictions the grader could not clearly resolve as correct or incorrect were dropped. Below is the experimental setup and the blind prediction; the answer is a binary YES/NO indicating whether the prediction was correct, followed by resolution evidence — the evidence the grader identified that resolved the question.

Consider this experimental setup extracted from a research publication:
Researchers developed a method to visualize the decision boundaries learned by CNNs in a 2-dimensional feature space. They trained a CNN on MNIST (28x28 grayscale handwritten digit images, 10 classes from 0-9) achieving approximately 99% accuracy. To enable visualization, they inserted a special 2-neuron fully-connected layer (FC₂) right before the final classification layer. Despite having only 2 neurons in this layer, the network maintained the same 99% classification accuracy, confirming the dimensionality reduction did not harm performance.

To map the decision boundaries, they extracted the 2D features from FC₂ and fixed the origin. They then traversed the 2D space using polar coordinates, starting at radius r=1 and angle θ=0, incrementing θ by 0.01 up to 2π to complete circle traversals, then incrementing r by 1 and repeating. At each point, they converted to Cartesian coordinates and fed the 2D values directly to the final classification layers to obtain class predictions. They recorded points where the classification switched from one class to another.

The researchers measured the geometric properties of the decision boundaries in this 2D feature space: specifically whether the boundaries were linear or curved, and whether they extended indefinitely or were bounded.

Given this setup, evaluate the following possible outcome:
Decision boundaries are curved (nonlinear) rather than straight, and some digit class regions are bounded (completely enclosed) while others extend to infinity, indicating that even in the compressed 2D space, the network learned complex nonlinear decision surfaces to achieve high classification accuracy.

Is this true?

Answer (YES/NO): NO